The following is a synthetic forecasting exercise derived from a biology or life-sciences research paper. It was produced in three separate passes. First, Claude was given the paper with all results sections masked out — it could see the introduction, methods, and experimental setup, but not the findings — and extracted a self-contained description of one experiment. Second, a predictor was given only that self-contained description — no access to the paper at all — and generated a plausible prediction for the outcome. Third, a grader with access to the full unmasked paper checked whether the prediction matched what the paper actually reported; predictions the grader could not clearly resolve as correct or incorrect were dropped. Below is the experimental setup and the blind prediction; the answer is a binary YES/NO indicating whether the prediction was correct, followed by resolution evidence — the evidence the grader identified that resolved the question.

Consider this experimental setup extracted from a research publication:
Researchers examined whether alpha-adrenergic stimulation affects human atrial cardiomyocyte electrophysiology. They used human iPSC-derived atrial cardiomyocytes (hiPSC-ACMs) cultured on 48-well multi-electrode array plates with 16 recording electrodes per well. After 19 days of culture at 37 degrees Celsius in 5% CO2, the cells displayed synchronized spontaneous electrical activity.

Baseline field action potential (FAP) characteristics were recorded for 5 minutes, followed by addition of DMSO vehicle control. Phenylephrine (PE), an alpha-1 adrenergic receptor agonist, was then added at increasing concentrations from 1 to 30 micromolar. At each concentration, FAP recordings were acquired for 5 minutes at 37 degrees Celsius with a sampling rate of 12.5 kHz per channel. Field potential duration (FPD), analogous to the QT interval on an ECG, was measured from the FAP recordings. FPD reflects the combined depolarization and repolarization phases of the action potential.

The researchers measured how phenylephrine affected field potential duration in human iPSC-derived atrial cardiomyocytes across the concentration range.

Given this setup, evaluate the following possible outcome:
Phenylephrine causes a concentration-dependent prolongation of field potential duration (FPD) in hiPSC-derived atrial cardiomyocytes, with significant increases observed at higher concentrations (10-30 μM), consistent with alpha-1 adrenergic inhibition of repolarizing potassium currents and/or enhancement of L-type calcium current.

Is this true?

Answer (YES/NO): NO